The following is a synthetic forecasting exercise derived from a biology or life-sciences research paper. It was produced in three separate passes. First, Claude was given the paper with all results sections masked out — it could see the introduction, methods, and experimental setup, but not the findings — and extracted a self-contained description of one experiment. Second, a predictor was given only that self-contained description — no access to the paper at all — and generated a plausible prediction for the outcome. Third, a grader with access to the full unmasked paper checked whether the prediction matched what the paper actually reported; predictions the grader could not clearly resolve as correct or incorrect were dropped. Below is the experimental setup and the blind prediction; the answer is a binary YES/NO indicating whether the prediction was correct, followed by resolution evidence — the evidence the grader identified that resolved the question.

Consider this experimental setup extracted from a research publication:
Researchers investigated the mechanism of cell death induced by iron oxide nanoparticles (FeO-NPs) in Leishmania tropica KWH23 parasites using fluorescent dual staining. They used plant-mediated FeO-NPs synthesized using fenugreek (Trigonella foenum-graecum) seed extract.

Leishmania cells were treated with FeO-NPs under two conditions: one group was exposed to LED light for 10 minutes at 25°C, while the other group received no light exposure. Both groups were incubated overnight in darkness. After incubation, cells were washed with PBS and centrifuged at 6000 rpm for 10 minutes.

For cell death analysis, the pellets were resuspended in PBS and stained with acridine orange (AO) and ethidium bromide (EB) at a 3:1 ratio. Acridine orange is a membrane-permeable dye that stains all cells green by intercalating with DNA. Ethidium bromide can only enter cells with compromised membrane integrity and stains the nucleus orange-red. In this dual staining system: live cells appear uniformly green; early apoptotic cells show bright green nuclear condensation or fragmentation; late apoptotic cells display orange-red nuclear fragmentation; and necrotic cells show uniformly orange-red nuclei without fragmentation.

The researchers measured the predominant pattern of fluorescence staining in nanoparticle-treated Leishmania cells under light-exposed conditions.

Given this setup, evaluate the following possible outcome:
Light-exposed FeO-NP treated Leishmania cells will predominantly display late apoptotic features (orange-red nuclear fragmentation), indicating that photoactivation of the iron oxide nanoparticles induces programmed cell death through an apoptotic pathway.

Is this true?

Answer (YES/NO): NO